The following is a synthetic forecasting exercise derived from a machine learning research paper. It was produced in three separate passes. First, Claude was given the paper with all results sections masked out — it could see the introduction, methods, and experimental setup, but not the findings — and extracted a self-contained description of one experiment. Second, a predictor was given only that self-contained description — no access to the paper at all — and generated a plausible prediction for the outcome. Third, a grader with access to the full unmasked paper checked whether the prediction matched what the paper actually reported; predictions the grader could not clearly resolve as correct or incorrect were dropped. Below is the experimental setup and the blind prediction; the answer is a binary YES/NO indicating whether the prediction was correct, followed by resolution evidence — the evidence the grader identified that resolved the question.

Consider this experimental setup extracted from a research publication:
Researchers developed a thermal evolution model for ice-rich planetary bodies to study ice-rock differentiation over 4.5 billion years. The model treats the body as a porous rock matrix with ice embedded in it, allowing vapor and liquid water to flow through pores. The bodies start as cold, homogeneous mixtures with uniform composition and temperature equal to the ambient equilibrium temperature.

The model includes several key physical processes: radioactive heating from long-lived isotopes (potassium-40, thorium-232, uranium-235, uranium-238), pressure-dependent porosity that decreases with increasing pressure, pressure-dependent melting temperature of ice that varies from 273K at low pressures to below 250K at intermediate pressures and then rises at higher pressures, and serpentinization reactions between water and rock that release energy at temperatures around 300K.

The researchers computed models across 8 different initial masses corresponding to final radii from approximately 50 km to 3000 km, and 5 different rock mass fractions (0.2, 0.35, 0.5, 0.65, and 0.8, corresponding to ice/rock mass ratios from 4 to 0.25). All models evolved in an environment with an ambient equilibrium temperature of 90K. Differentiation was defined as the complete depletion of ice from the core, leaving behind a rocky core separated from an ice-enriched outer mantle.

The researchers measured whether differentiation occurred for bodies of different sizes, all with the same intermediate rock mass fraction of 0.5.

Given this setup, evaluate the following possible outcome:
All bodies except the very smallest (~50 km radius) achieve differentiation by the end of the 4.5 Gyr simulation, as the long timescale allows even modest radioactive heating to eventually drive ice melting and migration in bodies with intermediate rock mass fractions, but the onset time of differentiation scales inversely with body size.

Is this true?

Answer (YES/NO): NO